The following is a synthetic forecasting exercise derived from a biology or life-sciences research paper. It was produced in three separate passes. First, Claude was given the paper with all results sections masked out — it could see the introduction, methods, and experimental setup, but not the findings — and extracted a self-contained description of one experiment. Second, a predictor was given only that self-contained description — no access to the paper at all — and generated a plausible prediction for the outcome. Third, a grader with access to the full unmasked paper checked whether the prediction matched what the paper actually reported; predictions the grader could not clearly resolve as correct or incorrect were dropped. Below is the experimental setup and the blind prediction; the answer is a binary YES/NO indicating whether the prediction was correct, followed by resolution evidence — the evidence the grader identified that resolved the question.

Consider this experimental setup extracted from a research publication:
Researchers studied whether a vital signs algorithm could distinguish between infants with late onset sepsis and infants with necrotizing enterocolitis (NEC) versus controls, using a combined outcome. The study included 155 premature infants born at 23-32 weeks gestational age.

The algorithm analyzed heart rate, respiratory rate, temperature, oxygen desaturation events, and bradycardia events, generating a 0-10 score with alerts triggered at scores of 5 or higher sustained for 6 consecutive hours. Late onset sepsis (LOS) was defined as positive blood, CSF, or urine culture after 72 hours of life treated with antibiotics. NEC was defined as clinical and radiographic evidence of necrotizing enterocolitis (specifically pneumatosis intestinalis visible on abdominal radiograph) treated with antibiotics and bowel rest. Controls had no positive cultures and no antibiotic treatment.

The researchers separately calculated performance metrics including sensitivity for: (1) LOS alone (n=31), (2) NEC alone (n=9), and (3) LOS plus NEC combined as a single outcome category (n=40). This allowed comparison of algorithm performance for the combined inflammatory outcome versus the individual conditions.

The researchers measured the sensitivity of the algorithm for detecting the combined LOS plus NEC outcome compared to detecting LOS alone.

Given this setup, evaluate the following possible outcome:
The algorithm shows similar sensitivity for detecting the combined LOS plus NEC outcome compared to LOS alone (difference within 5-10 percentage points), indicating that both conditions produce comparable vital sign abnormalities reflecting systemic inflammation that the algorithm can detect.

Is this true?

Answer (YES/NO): YES